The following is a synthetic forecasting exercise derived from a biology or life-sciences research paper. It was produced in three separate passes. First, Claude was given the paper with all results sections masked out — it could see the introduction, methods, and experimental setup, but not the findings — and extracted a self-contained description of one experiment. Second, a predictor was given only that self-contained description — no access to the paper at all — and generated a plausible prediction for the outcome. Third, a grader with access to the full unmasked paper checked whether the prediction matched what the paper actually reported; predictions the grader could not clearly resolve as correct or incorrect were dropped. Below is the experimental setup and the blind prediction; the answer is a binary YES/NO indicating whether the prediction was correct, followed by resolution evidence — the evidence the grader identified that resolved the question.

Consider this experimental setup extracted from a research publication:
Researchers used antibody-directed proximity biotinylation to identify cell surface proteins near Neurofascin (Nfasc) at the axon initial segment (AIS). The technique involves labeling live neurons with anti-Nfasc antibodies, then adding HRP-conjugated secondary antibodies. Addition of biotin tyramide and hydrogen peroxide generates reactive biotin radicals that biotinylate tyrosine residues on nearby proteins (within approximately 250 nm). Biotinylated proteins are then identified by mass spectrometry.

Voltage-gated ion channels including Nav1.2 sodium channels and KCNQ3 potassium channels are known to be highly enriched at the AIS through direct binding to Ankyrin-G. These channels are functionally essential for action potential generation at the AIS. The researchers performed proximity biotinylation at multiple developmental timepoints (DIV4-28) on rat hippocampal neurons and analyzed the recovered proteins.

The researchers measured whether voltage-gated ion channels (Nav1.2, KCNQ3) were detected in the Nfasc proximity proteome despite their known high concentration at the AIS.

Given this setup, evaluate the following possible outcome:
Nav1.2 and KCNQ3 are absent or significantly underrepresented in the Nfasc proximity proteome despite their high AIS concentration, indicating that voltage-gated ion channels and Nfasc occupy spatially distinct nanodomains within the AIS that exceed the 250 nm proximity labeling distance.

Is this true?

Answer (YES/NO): NO